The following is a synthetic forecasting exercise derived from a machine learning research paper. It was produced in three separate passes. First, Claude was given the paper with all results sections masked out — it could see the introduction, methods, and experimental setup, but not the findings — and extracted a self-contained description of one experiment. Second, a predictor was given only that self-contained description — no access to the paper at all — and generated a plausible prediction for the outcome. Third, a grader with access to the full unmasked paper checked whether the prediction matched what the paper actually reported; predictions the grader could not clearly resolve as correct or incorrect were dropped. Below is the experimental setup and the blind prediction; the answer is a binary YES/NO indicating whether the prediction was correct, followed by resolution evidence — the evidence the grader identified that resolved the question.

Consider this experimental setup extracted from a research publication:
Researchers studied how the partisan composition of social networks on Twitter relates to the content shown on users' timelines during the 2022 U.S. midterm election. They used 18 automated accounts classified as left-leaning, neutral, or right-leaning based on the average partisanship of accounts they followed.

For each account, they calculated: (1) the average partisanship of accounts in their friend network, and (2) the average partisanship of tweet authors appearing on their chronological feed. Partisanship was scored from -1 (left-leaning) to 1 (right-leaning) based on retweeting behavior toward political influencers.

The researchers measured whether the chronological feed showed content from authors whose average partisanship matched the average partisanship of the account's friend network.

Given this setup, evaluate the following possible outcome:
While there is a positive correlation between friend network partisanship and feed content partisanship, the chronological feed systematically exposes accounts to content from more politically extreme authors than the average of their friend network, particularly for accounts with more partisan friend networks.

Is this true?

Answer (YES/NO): NO